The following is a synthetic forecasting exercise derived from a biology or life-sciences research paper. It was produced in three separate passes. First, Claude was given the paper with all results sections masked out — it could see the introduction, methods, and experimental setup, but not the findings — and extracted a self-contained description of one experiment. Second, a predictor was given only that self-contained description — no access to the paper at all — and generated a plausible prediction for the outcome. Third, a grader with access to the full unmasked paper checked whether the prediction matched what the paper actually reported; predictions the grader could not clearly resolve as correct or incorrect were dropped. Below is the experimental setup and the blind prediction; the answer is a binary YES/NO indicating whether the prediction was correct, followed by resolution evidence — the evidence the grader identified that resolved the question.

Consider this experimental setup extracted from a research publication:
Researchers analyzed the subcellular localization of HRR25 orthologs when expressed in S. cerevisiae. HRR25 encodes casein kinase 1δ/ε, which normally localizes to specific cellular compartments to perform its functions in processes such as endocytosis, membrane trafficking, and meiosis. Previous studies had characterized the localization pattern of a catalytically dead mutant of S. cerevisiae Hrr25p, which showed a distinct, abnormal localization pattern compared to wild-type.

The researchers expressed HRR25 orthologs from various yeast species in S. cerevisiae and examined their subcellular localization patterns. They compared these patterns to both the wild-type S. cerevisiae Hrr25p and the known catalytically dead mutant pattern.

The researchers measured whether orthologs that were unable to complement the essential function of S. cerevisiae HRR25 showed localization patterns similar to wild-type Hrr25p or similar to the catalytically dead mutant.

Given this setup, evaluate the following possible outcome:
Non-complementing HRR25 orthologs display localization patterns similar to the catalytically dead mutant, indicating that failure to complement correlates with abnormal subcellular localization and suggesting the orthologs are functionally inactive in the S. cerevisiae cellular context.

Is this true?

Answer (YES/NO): NO